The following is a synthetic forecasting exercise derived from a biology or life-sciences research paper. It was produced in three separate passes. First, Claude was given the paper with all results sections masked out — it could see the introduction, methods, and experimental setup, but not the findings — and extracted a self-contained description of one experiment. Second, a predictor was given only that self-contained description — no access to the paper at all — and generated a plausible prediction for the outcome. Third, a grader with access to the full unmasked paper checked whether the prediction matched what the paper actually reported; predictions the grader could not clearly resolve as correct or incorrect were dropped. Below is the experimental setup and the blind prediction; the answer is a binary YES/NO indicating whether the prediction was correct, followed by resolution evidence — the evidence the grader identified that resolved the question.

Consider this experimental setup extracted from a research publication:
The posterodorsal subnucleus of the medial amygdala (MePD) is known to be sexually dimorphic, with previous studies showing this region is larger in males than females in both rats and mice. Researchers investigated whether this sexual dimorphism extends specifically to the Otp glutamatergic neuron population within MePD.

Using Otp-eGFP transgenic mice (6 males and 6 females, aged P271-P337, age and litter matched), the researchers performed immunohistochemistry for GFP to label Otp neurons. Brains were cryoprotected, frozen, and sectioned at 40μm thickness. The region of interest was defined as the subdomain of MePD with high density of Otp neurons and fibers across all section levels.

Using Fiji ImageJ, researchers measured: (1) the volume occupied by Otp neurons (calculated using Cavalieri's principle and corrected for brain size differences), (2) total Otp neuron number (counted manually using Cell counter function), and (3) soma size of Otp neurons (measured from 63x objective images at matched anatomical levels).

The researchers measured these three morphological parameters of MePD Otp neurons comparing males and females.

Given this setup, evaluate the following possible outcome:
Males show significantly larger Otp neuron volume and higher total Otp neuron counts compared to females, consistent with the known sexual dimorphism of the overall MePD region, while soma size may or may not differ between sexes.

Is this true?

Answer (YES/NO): NO